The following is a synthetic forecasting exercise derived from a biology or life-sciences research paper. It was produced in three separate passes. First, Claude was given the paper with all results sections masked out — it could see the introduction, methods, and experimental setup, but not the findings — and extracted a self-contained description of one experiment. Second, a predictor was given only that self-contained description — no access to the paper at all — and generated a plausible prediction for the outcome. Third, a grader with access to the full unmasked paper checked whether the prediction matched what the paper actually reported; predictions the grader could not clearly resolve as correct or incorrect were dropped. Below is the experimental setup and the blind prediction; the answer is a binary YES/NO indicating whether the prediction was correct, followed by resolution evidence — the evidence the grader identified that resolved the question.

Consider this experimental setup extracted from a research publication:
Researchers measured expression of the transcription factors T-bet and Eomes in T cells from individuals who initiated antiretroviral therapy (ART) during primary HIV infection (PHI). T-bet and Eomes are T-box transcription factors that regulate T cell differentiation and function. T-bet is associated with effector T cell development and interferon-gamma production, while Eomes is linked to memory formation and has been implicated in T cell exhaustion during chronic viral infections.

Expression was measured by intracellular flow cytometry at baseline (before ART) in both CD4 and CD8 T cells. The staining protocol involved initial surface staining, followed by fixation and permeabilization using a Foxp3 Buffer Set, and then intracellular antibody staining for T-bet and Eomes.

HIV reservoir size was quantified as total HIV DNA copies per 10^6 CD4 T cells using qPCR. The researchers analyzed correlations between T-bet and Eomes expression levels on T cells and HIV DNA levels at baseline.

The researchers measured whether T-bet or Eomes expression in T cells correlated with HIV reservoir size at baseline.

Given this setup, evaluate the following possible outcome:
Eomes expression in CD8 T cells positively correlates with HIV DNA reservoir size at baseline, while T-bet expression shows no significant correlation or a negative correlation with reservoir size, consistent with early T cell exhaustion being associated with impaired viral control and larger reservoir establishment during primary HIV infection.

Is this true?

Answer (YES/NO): NO